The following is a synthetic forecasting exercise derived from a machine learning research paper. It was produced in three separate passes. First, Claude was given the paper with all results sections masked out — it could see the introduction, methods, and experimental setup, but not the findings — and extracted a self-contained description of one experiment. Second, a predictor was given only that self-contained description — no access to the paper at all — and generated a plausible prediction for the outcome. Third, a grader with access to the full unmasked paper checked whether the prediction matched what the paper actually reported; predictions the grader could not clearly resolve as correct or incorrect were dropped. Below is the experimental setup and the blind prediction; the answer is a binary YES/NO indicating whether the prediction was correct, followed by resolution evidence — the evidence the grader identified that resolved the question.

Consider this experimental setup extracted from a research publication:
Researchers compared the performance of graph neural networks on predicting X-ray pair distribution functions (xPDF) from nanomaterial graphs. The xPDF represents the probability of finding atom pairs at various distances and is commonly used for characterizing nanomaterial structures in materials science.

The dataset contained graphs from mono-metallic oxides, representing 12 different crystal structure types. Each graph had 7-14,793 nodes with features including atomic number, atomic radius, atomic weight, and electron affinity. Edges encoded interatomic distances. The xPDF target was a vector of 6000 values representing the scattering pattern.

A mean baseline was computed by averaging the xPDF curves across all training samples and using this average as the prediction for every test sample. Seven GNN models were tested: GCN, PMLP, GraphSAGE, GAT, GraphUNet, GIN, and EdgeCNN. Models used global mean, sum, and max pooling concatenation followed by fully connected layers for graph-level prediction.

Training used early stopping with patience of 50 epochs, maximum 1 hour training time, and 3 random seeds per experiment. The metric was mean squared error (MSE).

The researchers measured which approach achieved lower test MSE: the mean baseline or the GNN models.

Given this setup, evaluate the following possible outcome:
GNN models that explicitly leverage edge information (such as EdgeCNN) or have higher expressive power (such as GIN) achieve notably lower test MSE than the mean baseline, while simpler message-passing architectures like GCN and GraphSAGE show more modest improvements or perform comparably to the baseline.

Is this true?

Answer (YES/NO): NO